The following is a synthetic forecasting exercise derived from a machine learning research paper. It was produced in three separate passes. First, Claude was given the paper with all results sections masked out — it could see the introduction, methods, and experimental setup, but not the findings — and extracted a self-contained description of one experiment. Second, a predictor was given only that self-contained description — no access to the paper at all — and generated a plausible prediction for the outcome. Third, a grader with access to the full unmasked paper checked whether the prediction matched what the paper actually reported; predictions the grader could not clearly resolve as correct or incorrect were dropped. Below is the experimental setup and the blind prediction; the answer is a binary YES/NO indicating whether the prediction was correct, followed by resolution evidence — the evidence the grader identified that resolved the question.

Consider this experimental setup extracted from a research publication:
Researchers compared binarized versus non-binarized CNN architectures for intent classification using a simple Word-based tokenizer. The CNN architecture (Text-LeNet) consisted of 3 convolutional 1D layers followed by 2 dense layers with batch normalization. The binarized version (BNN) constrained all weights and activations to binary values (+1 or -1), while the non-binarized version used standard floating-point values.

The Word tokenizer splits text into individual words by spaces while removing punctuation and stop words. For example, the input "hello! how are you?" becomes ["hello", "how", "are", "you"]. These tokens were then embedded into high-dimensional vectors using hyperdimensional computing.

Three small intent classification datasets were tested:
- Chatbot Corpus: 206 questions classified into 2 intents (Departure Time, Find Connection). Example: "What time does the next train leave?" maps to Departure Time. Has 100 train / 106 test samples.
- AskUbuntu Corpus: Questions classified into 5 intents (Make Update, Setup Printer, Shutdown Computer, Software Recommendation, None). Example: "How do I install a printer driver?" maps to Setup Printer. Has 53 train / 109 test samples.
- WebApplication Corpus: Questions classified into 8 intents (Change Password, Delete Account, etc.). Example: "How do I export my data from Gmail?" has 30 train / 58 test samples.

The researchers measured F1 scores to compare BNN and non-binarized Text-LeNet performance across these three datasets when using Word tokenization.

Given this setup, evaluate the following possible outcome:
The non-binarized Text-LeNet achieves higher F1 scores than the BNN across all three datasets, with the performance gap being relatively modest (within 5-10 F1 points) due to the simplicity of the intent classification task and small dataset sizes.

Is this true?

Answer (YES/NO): NO